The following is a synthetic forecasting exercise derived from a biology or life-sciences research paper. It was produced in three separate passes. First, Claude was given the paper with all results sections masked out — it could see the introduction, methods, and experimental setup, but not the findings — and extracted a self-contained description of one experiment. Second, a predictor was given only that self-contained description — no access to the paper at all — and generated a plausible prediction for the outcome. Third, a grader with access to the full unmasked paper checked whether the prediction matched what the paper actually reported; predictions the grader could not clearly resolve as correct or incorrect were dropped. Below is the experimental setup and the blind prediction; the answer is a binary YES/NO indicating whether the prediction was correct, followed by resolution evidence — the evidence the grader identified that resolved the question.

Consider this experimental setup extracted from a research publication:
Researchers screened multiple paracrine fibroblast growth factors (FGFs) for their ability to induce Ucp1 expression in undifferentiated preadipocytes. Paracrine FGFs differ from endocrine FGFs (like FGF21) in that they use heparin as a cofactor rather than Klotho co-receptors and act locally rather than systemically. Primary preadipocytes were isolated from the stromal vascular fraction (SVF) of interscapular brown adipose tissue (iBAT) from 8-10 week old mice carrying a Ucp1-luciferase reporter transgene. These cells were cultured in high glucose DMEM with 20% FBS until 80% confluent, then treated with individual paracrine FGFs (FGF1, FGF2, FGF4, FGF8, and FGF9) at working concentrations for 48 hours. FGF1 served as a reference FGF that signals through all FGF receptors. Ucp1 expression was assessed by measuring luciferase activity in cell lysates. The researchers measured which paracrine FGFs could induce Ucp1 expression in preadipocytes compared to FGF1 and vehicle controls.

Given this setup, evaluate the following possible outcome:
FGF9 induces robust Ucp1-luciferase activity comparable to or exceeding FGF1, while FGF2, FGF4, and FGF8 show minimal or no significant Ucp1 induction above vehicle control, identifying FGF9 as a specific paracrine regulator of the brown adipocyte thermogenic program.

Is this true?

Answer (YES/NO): NO